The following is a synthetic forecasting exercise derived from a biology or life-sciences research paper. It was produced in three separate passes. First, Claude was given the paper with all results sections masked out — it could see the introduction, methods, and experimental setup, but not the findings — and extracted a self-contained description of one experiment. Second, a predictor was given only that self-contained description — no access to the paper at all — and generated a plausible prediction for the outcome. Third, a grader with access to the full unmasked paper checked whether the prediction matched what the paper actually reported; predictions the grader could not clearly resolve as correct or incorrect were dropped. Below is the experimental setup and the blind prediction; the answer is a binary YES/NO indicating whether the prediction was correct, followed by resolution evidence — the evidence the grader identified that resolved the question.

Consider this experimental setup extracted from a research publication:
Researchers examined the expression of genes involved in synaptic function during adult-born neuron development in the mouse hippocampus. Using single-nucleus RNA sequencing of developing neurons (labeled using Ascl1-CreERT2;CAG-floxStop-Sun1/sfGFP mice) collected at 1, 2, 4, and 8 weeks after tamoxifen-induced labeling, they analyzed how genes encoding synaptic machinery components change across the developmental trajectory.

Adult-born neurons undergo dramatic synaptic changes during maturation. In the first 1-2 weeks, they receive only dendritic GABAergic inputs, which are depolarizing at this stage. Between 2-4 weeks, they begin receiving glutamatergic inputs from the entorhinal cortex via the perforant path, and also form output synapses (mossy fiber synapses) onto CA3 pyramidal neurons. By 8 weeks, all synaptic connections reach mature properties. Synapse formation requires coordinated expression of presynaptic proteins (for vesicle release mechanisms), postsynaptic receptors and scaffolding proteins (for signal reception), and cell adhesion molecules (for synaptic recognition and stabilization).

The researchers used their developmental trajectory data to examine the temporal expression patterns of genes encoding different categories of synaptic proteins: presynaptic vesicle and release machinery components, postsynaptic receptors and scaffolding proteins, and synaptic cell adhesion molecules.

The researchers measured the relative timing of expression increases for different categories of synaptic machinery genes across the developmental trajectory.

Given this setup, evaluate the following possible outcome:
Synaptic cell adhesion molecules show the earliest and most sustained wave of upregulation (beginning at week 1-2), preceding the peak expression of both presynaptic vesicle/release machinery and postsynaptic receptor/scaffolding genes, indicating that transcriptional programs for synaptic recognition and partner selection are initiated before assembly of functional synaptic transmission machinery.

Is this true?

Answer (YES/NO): NO